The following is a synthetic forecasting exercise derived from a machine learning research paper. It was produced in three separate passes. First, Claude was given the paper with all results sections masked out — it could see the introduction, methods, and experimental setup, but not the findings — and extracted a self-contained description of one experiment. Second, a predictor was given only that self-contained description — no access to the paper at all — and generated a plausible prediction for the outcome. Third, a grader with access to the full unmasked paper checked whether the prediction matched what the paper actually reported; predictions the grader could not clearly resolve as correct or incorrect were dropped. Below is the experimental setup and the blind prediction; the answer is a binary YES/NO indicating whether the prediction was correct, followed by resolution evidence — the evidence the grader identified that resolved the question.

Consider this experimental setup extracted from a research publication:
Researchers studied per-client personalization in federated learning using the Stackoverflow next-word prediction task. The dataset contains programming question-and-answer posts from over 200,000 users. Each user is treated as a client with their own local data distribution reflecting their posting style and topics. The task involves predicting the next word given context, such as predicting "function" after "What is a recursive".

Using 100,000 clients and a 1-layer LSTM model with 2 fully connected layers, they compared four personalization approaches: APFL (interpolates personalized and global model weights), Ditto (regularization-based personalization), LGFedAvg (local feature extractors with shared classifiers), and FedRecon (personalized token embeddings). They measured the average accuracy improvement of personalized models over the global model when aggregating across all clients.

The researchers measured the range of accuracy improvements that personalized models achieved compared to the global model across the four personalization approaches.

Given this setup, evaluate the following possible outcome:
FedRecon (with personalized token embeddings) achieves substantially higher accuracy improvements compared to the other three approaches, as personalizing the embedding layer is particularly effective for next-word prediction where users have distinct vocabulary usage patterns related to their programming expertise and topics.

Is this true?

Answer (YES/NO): YES